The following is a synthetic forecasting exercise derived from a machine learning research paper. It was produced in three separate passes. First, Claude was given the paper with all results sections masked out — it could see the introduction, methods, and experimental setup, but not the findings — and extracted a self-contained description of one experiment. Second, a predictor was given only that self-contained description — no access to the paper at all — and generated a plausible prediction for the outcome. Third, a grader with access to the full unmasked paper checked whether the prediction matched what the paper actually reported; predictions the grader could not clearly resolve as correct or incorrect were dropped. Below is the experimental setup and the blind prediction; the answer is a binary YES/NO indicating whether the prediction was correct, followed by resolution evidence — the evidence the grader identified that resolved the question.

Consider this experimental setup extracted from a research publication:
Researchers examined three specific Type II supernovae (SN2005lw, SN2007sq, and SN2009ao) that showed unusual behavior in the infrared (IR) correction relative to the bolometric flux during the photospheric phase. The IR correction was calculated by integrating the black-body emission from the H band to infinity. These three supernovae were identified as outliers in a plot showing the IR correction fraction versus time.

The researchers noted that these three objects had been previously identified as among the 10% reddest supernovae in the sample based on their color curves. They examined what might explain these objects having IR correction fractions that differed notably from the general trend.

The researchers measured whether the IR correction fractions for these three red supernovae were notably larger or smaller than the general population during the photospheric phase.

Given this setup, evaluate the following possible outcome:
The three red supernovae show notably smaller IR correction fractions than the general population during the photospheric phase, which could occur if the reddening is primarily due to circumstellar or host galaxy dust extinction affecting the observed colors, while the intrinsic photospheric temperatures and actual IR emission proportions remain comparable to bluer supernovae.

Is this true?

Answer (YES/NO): NO